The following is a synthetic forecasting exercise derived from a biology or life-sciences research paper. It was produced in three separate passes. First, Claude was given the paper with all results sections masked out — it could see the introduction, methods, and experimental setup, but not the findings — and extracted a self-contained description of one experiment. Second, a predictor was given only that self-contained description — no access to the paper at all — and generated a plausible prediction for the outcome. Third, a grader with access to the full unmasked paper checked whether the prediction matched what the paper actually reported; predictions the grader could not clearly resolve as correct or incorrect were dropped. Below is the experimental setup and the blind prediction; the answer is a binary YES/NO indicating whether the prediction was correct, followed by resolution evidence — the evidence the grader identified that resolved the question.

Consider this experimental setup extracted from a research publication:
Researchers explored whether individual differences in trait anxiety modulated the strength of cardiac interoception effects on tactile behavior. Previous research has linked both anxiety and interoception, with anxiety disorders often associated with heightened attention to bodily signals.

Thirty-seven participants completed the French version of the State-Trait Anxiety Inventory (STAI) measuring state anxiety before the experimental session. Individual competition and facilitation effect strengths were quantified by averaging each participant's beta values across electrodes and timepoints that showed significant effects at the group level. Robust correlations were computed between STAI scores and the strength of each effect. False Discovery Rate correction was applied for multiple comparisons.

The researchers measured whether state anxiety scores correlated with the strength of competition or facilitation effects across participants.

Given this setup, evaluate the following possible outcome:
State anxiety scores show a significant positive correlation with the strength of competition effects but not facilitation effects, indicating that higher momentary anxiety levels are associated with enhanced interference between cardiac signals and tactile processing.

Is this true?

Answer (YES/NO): NO